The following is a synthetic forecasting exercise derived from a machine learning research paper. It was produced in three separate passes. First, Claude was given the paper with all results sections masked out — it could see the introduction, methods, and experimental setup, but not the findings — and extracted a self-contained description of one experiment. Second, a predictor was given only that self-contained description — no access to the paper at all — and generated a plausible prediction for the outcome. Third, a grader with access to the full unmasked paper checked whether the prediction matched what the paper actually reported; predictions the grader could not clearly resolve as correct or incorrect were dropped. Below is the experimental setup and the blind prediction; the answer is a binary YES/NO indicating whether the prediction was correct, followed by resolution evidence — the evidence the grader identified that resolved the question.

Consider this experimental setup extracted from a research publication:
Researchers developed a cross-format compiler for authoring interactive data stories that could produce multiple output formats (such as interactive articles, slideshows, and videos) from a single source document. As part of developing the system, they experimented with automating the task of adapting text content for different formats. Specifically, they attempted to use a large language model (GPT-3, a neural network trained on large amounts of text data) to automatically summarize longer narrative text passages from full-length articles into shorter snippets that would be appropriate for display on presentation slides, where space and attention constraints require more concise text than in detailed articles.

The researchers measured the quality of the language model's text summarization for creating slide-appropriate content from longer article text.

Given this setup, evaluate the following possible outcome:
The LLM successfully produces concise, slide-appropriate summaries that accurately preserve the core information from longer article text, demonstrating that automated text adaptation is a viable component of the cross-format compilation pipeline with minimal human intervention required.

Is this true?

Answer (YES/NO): NO